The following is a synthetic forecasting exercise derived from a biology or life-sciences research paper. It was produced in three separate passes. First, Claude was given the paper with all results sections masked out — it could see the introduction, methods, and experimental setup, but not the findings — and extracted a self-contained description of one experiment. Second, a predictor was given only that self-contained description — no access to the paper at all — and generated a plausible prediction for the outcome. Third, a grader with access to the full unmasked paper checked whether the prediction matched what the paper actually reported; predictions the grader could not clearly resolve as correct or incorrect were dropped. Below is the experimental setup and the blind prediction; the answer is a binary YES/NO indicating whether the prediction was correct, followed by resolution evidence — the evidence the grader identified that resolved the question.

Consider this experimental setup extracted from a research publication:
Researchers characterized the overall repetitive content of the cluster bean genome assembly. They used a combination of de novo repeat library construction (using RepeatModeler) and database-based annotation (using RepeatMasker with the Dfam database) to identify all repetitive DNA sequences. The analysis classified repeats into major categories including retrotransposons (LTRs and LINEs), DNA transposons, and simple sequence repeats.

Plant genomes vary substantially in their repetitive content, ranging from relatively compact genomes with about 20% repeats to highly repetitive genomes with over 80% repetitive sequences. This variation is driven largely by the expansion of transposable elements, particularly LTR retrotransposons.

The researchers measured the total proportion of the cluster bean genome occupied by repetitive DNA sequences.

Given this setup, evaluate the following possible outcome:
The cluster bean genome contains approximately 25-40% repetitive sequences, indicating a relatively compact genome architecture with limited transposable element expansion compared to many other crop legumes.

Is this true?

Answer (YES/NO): NO